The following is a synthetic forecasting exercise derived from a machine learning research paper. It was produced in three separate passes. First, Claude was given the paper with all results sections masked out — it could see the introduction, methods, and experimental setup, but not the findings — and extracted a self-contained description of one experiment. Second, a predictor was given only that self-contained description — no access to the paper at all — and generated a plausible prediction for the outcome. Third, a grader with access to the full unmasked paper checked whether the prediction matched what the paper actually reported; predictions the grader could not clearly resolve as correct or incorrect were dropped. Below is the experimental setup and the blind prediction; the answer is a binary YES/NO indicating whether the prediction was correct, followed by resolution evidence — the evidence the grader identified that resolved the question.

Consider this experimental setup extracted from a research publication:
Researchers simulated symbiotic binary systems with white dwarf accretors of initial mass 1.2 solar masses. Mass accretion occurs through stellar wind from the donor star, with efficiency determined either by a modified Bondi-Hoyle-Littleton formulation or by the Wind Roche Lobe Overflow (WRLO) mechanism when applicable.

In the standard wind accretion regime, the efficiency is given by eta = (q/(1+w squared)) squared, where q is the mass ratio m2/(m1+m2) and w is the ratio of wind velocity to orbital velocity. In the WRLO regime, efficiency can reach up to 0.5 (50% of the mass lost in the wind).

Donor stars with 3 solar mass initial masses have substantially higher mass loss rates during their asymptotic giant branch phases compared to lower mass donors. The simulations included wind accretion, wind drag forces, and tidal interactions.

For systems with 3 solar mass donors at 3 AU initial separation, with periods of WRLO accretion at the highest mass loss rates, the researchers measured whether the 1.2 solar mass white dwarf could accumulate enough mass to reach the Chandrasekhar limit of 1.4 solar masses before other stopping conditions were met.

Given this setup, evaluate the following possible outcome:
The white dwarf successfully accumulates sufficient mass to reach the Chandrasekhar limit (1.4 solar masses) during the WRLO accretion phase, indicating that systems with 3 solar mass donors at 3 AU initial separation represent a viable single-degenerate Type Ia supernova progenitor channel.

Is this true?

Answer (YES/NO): NO